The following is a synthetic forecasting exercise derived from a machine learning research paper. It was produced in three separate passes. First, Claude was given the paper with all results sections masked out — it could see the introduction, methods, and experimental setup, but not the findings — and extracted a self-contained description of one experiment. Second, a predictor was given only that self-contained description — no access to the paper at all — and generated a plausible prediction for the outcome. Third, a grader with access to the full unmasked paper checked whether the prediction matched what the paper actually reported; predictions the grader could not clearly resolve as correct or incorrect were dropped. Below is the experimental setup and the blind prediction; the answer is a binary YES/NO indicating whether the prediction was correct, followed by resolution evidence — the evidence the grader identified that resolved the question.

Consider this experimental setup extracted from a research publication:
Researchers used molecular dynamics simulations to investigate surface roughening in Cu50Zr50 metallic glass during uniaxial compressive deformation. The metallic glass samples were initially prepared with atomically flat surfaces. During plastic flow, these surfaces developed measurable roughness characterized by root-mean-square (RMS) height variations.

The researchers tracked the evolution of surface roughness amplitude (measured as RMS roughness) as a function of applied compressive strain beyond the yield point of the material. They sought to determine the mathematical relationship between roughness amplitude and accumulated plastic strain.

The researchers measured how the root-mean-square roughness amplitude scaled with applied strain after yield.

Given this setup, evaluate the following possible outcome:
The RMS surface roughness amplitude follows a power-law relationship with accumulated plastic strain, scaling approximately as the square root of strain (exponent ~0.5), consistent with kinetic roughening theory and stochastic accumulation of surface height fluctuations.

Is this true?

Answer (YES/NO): YES